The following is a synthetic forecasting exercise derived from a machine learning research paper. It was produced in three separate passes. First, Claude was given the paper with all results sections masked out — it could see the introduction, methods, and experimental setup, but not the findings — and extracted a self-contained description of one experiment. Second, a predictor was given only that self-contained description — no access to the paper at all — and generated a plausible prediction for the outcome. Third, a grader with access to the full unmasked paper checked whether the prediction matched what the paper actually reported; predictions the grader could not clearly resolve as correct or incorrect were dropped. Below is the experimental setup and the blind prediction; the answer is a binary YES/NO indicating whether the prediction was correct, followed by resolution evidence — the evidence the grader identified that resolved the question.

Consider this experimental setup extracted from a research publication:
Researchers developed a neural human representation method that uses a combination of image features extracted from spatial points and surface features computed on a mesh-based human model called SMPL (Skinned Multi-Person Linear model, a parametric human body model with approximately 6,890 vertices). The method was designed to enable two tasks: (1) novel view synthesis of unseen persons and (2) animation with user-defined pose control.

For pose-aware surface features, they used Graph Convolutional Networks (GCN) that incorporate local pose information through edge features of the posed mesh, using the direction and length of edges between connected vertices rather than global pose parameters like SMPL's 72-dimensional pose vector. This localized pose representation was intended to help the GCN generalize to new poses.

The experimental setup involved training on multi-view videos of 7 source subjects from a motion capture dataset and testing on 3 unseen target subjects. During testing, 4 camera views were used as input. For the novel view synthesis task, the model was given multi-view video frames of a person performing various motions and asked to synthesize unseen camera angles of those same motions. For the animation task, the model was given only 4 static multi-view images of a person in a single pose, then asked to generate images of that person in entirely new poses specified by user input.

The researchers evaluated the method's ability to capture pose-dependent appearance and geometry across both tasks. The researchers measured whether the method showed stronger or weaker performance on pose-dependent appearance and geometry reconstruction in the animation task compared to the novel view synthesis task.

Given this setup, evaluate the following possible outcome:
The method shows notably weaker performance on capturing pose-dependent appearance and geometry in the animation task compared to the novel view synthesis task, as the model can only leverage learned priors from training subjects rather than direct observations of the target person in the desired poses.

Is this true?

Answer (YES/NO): YES